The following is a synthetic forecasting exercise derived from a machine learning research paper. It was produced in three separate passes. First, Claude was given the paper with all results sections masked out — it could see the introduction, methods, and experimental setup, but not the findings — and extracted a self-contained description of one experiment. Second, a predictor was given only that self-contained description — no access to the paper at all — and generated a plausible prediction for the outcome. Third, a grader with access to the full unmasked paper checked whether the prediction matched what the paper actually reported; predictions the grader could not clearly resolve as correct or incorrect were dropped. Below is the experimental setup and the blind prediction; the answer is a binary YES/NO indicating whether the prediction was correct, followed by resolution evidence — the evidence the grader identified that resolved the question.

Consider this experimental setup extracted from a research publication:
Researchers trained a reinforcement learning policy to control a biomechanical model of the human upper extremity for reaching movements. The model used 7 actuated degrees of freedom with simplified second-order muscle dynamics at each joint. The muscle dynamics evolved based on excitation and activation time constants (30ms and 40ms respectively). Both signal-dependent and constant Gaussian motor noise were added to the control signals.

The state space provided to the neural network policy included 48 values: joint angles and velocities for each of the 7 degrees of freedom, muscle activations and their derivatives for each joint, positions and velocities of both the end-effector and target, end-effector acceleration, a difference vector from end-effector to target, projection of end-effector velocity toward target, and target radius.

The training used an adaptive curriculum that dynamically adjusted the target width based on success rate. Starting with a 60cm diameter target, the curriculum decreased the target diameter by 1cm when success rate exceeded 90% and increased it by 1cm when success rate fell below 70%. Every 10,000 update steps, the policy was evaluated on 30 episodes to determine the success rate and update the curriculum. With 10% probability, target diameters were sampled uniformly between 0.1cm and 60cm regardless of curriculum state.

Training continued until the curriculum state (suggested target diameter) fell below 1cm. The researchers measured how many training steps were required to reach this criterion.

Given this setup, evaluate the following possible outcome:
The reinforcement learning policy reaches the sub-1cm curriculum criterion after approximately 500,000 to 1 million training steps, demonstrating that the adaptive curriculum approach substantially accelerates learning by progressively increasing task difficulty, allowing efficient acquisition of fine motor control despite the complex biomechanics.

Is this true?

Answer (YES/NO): NO